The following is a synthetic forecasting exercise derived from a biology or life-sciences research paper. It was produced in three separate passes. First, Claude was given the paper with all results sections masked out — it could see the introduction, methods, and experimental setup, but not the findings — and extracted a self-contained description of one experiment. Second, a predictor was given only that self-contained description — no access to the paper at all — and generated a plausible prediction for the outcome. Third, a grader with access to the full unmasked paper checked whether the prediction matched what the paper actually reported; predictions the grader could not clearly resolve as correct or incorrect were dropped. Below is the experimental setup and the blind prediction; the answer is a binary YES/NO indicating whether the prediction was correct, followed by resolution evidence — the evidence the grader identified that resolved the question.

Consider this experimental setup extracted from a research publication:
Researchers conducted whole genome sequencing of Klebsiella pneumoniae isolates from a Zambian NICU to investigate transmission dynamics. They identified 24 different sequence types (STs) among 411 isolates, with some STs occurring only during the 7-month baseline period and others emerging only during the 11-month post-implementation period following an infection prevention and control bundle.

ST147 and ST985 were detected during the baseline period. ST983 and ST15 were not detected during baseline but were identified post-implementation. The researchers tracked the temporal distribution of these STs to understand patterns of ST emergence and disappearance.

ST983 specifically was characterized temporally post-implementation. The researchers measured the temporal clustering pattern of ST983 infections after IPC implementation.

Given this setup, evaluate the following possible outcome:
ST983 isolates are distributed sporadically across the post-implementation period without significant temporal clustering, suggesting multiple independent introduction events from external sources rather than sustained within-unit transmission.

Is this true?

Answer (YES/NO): NO